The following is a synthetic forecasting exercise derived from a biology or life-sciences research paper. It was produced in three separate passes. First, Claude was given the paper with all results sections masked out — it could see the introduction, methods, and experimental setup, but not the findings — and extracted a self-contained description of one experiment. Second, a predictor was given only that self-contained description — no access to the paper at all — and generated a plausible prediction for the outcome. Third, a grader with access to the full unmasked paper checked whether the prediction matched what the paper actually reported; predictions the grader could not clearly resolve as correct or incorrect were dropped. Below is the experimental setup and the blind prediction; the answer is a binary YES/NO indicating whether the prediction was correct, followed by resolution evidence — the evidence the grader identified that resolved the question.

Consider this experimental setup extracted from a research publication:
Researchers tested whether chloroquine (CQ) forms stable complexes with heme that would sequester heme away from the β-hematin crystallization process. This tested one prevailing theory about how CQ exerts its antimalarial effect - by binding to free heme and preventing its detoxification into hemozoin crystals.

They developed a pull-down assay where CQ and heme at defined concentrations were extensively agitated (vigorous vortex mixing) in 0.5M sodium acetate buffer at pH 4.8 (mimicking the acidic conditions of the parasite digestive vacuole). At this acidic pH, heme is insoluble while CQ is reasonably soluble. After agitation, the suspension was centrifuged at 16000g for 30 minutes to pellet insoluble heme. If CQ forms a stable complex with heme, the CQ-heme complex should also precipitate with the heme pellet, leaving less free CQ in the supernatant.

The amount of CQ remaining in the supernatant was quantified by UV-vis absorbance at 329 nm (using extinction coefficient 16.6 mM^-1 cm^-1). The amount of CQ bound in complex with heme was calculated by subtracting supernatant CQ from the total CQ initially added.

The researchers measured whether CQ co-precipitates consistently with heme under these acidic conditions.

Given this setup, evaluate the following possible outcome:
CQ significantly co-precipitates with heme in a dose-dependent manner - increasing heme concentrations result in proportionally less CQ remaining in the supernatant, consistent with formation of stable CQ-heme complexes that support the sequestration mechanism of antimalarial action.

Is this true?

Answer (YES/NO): NO